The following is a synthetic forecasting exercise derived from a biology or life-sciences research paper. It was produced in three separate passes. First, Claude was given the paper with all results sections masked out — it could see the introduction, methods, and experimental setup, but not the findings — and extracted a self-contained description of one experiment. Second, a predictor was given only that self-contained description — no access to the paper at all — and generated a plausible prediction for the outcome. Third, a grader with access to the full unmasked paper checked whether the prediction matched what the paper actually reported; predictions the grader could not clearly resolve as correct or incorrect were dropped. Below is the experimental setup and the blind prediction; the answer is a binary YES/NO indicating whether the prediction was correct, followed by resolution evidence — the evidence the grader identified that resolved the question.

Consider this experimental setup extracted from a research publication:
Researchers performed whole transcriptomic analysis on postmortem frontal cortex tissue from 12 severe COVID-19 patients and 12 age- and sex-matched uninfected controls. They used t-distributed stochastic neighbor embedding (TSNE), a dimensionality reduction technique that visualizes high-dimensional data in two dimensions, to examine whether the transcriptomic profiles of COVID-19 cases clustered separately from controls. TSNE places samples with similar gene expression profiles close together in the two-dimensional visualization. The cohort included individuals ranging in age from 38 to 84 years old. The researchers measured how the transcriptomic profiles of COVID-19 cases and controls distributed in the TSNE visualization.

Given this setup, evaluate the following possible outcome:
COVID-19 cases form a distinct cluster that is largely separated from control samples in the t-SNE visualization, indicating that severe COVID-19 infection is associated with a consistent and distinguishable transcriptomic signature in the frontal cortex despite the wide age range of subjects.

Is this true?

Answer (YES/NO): YES